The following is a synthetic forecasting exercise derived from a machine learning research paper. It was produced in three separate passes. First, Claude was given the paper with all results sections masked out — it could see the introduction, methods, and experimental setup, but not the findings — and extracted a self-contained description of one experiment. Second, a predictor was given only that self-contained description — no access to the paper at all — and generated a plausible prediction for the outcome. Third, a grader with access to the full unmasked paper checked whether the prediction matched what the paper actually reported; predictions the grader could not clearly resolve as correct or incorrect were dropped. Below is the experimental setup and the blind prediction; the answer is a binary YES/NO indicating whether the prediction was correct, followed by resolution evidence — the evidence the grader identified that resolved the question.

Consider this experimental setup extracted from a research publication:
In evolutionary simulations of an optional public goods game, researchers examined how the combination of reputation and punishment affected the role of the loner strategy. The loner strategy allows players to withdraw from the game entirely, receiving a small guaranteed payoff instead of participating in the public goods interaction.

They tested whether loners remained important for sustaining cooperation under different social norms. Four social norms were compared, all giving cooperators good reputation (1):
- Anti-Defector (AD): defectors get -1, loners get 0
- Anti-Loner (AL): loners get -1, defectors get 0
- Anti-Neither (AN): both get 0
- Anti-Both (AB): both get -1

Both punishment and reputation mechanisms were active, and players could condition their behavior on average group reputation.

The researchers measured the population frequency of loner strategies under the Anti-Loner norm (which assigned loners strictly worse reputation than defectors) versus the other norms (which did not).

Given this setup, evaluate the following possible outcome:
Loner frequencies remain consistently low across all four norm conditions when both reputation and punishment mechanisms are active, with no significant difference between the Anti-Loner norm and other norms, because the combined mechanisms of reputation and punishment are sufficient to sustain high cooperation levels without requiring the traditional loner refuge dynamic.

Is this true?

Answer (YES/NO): NO